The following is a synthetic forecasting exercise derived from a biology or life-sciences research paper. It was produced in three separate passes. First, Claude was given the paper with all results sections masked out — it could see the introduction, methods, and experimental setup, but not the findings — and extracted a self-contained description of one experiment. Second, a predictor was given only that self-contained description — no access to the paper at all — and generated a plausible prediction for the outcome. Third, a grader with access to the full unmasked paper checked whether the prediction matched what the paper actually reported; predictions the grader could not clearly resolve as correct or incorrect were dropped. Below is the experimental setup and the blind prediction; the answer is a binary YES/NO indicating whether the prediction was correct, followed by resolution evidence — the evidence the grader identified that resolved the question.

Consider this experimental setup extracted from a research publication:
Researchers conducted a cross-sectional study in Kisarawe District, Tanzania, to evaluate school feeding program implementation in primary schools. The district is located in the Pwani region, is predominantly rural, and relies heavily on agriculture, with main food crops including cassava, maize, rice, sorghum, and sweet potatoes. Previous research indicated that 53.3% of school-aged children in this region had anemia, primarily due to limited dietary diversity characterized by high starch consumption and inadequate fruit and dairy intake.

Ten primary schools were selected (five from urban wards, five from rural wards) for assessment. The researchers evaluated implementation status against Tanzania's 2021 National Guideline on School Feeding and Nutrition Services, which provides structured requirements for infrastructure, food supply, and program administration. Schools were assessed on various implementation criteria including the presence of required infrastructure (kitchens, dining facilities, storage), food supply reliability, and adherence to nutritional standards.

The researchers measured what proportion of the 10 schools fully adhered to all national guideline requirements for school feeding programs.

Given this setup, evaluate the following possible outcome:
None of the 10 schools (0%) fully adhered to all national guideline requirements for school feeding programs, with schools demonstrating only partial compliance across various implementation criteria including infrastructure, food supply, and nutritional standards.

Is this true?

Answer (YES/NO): YES